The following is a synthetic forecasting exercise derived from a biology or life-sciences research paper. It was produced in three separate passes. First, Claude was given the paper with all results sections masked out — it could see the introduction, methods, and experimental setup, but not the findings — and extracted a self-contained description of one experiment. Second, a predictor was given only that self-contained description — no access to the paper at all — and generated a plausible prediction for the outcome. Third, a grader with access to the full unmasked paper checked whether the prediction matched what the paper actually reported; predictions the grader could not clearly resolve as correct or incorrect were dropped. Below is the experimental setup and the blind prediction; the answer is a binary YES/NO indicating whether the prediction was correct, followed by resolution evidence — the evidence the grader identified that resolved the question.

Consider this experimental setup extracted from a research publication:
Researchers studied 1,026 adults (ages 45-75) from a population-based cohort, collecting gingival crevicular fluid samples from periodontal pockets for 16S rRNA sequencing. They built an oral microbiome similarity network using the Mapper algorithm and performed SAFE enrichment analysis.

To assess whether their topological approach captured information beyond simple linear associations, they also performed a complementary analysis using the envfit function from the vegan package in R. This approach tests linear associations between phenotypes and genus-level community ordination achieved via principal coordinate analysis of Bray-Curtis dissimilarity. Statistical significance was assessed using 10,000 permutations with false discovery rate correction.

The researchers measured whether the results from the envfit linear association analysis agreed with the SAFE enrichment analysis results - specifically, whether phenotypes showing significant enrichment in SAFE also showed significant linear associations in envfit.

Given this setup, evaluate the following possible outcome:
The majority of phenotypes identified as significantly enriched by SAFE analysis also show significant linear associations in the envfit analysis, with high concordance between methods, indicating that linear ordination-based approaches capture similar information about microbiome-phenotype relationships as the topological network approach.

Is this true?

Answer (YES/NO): YES